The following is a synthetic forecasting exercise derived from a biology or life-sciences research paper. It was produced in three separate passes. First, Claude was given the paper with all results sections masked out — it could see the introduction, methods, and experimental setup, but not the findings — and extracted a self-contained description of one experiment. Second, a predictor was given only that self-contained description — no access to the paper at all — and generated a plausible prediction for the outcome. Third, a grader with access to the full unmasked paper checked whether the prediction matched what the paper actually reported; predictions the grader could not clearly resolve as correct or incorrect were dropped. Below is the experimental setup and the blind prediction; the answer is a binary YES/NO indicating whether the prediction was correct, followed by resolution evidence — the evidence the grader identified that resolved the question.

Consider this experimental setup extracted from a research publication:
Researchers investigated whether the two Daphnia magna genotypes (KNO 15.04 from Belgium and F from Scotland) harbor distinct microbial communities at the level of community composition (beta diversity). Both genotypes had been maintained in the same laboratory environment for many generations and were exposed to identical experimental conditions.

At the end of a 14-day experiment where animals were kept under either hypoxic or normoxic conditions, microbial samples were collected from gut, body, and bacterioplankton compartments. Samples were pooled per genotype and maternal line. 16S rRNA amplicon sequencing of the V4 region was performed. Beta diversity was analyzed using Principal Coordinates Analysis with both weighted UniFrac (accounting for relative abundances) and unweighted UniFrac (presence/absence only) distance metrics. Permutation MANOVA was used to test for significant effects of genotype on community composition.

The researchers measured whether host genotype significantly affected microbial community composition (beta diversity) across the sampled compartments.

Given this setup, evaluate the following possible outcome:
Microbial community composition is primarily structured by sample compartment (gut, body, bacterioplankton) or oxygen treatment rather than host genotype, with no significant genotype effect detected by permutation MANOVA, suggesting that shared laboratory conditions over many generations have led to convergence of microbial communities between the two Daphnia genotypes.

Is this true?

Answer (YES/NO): NO